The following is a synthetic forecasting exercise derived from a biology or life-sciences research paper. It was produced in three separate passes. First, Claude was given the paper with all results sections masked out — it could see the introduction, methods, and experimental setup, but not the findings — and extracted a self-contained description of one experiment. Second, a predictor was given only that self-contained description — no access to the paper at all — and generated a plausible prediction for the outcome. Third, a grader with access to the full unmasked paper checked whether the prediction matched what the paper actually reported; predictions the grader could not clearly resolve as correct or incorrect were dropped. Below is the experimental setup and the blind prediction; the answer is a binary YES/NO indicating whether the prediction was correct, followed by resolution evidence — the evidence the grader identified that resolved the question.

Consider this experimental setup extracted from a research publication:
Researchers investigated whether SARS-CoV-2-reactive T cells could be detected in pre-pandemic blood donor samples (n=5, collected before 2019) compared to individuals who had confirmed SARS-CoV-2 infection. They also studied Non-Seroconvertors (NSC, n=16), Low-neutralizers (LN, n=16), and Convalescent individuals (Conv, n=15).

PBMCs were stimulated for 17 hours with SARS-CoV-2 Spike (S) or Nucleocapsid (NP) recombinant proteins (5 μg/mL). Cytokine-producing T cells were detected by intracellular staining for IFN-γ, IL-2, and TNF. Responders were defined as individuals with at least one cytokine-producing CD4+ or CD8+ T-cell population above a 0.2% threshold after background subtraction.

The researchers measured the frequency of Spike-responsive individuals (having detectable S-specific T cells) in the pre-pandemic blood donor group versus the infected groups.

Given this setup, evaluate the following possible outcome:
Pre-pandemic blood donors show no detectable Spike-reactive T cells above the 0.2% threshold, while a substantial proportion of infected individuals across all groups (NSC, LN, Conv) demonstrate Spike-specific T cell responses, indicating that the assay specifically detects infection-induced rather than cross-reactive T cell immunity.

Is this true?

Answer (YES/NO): NO